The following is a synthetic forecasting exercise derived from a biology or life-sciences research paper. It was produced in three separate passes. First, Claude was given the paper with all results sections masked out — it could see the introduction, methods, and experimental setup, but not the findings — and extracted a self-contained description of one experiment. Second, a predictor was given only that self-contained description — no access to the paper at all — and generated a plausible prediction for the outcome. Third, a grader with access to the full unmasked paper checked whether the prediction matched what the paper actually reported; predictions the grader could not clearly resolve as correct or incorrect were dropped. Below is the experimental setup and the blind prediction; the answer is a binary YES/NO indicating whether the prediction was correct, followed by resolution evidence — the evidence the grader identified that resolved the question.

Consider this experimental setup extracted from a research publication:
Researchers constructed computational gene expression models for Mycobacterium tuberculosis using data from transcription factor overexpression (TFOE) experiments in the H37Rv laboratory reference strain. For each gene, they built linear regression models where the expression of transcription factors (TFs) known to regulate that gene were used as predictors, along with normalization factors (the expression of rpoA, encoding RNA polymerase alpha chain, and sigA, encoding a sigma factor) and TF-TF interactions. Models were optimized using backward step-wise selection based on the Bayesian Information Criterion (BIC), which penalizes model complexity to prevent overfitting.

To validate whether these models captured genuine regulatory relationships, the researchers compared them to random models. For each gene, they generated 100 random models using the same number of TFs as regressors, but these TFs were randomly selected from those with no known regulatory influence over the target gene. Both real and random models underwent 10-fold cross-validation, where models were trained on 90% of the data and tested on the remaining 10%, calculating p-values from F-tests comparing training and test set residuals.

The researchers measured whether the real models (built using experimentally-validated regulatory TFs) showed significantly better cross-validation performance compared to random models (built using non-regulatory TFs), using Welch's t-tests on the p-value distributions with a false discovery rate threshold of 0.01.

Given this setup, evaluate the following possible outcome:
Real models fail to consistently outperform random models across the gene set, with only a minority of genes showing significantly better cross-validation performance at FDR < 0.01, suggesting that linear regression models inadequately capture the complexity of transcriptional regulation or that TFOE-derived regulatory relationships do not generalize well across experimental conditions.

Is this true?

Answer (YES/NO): YES